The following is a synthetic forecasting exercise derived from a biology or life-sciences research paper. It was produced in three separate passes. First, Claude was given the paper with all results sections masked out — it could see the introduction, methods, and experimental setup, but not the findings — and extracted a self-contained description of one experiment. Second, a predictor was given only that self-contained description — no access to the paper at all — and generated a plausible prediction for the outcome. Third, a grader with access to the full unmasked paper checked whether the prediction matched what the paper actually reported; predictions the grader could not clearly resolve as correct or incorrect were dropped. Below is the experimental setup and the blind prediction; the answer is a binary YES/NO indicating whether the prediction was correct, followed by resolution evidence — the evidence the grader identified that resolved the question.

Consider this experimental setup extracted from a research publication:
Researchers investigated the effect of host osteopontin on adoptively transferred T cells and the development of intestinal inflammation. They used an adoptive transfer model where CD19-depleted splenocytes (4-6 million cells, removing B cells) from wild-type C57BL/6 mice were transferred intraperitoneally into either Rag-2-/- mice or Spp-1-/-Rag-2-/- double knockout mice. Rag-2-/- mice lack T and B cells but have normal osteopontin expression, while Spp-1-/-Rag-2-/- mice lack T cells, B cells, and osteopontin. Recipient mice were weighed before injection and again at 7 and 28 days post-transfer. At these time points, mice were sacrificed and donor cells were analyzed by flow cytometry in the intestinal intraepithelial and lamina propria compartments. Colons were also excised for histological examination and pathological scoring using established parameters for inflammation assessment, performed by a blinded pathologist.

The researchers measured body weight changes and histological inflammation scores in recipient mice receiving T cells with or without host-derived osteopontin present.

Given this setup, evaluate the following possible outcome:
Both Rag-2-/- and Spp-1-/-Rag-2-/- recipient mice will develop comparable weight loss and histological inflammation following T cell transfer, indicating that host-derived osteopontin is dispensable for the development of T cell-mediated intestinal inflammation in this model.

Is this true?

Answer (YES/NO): NO